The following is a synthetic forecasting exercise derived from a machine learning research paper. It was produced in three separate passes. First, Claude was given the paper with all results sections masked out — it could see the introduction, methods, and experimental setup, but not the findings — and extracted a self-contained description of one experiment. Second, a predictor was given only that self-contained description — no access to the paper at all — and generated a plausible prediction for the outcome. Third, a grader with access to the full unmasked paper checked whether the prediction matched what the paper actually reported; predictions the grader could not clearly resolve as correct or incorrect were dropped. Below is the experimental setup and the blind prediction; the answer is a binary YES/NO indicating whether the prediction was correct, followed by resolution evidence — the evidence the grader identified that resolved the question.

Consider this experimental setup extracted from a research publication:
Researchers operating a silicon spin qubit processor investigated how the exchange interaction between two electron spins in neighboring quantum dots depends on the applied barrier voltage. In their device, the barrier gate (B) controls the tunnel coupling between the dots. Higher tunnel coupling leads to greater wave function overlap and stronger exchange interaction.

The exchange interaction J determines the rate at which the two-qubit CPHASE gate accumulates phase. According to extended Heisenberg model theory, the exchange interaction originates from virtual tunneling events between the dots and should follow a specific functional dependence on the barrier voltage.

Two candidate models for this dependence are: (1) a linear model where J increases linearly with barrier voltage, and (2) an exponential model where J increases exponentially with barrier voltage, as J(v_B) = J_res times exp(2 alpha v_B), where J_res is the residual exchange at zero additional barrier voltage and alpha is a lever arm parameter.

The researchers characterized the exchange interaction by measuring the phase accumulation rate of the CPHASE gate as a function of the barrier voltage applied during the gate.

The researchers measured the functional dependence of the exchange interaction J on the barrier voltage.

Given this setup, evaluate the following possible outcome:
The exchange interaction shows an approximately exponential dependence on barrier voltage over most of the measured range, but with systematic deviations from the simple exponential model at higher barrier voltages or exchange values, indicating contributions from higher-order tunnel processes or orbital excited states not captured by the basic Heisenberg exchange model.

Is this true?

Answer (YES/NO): NO